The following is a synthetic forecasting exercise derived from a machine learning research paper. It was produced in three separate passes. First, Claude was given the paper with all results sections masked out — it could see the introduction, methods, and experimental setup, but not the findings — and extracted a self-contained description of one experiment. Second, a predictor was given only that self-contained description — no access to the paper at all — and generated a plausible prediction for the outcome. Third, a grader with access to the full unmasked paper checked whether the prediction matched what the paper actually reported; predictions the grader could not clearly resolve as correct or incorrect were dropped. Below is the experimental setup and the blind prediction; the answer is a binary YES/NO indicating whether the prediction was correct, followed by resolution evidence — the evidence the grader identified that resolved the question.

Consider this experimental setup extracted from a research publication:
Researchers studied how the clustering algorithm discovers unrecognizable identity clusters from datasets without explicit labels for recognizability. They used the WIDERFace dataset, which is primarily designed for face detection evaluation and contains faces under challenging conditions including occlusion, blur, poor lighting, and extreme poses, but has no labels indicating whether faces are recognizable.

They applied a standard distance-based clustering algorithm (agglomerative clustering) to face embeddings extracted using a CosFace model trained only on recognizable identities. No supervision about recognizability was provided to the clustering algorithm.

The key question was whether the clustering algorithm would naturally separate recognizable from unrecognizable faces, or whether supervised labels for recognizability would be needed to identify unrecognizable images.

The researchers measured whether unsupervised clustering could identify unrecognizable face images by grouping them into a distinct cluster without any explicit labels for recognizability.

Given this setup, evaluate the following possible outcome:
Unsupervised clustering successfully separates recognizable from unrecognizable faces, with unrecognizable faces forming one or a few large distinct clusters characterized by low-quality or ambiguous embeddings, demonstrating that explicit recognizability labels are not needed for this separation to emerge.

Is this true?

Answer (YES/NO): YES